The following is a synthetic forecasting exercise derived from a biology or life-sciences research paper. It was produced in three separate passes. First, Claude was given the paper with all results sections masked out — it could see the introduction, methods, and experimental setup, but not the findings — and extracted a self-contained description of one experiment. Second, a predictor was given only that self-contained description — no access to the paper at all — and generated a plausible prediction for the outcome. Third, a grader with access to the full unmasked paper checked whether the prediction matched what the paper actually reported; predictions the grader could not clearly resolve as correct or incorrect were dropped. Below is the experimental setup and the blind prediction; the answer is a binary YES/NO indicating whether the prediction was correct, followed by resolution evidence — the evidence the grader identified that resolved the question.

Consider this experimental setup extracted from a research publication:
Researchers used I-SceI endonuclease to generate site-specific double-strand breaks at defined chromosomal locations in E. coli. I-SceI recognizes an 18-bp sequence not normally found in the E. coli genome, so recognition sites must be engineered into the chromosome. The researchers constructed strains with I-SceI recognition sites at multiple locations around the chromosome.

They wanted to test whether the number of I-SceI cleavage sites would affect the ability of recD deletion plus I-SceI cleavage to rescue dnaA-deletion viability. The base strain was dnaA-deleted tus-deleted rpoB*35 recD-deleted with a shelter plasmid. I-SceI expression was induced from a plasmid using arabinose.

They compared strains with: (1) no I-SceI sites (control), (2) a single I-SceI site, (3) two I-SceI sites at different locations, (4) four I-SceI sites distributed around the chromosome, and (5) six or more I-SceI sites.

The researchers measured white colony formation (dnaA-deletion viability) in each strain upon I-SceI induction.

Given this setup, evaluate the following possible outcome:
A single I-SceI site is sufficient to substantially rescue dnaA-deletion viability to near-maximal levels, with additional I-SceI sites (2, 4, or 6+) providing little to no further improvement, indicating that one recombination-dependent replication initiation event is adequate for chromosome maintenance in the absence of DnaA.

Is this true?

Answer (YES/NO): NO